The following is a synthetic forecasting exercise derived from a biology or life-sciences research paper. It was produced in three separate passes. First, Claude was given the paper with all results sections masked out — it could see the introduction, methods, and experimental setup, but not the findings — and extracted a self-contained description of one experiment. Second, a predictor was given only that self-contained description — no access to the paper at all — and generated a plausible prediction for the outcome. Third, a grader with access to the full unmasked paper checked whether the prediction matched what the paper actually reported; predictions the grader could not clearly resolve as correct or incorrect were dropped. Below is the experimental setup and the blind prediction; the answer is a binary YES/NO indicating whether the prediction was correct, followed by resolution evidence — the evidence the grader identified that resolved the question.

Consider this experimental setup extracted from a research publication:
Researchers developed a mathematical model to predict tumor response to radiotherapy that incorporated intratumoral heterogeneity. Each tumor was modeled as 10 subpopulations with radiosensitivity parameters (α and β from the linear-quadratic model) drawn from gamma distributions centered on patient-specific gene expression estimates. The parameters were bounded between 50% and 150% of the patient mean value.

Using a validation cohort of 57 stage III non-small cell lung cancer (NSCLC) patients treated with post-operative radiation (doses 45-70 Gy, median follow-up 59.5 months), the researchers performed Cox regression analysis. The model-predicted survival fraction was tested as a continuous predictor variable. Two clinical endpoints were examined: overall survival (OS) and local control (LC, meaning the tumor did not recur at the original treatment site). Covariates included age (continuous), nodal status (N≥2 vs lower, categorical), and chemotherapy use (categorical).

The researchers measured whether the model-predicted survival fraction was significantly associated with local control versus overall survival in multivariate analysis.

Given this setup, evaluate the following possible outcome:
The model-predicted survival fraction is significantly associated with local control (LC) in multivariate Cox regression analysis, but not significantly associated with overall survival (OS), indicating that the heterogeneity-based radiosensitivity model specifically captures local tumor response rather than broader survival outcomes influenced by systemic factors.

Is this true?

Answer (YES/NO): NO